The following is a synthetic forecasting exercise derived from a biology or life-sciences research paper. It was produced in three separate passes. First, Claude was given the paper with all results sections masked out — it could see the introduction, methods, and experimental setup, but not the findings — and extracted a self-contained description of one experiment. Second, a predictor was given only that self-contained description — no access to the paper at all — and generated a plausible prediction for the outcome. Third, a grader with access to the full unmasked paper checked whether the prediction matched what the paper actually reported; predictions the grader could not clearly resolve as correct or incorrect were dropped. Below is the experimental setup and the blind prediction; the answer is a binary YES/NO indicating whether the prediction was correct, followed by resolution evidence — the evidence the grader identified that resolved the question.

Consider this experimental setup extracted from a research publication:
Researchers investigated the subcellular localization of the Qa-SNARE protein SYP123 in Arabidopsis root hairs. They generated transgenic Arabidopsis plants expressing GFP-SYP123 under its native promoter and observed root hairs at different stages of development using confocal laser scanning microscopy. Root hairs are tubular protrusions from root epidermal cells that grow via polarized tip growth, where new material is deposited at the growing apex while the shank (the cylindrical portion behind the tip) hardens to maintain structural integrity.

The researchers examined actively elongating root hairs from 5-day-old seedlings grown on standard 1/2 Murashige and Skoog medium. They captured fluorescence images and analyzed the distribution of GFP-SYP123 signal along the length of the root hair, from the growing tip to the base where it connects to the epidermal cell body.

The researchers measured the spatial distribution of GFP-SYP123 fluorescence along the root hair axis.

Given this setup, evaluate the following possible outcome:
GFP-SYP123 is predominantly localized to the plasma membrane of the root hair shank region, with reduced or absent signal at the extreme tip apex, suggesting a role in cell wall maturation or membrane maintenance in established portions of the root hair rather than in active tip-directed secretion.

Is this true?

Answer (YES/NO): YES